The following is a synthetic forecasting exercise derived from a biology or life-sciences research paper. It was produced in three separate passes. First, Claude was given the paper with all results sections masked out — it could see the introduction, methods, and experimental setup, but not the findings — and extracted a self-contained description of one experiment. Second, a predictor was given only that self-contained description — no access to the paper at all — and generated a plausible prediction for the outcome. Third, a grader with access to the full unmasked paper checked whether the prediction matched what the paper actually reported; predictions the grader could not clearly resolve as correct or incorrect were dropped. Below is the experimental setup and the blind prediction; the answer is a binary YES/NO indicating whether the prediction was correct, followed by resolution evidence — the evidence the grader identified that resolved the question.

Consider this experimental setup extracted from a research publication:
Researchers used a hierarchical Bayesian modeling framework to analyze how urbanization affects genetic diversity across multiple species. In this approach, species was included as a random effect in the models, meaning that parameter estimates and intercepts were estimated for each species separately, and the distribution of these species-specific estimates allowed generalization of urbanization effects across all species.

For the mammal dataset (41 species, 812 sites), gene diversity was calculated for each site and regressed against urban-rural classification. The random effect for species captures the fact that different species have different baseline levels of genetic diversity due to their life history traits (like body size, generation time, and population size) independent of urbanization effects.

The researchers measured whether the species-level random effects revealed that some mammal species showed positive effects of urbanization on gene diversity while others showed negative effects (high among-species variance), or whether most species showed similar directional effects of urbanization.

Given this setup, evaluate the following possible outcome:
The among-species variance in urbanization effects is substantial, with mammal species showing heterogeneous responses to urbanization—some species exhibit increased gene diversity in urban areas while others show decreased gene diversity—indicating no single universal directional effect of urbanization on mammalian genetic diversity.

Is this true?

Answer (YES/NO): NO